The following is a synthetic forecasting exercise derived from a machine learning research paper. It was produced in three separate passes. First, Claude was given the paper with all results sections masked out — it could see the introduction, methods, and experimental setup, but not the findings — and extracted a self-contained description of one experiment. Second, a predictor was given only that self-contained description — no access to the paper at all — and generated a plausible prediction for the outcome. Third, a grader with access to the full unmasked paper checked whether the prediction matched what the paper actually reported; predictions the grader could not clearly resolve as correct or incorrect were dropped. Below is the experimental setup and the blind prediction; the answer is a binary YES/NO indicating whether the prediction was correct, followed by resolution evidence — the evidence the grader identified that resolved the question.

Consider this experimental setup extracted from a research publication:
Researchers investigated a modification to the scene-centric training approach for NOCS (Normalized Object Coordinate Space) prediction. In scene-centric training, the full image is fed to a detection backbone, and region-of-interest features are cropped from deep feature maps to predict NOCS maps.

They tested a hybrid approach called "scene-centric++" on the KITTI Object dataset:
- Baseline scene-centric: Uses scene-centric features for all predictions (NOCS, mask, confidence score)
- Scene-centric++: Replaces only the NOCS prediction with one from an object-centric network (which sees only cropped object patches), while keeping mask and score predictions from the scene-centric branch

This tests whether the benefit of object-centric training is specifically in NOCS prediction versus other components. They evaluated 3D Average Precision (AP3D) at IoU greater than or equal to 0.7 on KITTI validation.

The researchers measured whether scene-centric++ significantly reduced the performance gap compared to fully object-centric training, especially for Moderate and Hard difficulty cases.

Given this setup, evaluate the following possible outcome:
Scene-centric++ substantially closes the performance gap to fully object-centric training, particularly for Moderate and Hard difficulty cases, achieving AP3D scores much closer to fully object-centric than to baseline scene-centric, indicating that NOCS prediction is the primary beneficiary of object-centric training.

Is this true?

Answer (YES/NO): YES